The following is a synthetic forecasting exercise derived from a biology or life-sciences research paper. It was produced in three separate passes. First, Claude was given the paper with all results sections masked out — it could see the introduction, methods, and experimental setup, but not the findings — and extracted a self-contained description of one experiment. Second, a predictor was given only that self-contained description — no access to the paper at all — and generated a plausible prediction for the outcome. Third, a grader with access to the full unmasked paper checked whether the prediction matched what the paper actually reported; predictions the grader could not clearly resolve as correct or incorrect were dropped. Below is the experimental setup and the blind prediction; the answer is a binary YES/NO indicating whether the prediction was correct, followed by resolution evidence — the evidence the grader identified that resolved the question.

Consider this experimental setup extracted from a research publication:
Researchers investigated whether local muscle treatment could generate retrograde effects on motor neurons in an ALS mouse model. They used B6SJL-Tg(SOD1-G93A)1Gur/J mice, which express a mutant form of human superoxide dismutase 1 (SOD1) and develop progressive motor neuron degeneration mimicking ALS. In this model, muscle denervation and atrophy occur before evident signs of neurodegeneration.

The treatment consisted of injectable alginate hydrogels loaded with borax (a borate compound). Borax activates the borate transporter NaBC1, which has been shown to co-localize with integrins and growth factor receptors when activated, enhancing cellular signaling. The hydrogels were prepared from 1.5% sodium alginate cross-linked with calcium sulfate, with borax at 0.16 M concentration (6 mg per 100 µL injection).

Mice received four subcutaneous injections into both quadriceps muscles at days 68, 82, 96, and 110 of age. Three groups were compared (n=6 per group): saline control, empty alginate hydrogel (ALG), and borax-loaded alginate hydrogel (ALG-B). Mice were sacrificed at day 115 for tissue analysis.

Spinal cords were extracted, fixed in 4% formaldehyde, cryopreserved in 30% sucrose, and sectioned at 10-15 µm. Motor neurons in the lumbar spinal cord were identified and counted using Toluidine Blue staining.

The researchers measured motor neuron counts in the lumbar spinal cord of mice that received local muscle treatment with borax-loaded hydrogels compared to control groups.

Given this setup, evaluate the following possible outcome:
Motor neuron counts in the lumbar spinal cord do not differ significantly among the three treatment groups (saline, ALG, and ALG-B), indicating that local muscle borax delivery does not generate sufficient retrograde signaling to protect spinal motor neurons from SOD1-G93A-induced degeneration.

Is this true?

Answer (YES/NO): NO